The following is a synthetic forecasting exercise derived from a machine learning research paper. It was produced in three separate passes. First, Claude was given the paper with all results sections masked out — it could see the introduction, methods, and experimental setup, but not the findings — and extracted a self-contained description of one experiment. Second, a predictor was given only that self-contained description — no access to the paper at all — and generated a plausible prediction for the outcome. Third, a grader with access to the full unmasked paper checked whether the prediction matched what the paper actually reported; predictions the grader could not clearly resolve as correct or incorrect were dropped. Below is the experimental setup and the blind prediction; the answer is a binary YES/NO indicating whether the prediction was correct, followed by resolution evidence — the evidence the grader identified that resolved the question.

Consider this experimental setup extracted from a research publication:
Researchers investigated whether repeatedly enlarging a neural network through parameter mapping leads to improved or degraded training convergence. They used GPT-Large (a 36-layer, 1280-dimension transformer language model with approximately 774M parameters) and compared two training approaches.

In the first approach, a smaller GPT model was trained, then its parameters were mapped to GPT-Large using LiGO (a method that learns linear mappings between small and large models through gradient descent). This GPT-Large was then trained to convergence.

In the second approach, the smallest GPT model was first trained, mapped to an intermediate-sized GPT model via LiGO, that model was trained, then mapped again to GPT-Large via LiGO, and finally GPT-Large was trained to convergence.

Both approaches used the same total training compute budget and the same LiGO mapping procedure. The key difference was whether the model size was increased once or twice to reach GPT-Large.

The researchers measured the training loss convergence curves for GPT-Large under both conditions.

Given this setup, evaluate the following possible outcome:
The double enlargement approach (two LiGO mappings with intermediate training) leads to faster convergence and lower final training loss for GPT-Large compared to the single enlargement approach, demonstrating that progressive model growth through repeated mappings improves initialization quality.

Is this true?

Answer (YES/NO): NO